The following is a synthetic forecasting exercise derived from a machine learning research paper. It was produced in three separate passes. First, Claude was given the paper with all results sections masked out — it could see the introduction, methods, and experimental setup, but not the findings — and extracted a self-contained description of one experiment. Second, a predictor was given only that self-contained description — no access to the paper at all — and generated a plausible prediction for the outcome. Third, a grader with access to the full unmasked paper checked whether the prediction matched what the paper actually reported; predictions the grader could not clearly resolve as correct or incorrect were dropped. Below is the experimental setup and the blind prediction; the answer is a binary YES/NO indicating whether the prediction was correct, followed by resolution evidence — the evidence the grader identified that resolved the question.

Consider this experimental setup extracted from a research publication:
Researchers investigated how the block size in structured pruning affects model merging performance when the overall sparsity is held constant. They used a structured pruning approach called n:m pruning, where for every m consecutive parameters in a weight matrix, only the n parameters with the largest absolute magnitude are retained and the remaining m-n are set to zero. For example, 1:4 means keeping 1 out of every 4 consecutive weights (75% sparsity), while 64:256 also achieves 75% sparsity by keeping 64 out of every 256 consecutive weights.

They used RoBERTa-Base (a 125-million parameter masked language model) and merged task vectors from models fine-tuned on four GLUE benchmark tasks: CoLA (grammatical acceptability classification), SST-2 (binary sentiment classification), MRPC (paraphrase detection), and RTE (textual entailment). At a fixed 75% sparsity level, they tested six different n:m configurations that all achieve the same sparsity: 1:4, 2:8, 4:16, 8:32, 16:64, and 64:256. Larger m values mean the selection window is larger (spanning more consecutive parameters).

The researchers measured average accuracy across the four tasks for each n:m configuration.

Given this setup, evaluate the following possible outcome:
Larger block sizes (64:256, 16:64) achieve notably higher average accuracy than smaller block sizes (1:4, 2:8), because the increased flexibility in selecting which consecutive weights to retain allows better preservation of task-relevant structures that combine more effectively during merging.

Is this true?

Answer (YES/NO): NO